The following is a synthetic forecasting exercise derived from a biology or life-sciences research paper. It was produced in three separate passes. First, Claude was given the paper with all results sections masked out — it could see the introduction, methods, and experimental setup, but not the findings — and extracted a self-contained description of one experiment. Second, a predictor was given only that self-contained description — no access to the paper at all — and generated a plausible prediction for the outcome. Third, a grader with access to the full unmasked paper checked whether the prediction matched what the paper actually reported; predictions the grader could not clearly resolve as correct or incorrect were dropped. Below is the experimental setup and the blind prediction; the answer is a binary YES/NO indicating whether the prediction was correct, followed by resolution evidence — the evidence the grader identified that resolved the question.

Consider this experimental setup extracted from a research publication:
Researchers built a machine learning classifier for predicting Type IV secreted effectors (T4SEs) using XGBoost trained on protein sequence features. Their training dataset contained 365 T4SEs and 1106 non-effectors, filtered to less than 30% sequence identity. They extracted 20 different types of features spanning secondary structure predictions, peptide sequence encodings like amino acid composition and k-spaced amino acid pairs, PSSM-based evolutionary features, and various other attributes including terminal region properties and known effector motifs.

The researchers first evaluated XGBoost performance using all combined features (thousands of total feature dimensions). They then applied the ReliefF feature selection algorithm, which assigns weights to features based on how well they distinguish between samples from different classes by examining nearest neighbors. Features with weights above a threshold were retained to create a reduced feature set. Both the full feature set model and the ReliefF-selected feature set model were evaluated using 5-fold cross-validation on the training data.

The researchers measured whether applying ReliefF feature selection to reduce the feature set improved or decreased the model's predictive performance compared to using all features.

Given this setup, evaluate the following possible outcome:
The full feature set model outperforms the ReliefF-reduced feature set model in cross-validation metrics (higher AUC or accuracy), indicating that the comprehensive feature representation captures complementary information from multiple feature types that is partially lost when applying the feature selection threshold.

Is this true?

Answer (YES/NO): NO